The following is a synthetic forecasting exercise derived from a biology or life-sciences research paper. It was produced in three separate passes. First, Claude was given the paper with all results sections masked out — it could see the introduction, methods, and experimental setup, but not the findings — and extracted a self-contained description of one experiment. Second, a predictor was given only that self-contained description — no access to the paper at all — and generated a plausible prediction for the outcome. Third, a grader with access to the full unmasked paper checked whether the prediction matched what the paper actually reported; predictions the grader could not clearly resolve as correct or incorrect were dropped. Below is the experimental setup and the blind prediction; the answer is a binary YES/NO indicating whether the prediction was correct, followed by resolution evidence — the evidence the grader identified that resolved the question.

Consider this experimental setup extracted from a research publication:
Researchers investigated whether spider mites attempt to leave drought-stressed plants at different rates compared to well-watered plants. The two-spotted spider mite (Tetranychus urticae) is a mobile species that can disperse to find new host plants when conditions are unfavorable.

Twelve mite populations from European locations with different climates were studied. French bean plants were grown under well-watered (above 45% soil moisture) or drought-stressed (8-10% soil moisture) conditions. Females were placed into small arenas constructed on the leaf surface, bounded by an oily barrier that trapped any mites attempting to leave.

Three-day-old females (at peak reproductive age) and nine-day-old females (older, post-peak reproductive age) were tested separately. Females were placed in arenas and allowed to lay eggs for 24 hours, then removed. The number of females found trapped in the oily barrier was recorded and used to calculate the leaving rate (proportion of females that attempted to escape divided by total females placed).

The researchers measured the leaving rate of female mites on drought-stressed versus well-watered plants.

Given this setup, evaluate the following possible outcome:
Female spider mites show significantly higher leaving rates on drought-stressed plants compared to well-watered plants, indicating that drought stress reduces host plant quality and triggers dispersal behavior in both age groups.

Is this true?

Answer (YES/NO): NO